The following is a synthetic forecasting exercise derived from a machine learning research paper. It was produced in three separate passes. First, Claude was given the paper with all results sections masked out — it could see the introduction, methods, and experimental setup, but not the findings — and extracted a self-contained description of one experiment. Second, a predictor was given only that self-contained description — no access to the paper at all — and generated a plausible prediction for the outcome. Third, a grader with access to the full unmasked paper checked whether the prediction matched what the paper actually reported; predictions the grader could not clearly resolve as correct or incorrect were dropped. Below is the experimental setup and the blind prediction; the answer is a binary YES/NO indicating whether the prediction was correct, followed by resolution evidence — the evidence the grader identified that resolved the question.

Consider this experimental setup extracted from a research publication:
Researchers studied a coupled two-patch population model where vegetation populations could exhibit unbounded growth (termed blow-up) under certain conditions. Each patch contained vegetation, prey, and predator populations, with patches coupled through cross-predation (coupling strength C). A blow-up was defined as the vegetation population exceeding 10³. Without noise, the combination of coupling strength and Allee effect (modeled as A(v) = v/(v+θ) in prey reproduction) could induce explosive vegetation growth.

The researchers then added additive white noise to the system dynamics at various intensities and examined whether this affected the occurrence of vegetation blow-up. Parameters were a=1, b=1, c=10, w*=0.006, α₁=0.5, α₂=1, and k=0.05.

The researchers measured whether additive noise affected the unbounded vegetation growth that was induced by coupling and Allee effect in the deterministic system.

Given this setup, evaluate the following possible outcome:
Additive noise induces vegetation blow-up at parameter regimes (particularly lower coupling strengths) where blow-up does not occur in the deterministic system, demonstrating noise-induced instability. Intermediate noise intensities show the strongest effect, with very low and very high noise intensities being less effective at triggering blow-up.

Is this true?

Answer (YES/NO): NO